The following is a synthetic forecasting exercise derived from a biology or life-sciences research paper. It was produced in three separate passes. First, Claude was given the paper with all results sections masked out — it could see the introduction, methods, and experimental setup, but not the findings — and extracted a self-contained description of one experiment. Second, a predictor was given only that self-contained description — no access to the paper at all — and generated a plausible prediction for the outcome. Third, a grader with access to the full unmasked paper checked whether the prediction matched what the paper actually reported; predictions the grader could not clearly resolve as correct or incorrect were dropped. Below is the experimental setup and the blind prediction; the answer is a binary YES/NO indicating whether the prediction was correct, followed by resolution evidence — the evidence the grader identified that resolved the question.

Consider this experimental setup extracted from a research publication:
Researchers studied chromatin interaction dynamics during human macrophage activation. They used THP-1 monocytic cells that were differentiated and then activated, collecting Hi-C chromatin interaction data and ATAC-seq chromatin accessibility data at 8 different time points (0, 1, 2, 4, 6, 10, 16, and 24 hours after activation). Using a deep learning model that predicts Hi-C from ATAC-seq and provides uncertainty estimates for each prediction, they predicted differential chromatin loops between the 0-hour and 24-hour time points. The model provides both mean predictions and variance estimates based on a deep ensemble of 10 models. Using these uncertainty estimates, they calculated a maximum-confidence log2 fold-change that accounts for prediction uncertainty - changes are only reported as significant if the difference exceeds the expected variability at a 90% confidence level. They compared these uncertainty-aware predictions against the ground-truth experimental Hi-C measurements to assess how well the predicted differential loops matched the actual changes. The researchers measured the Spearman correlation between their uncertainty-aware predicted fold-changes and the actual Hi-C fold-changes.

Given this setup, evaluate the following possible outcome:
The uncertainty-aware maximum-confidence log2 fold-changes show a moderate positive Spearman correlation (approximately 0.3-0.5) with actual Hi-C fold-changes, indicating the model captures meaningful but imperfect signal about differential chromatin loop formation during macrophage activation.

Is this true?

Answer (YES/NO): NO